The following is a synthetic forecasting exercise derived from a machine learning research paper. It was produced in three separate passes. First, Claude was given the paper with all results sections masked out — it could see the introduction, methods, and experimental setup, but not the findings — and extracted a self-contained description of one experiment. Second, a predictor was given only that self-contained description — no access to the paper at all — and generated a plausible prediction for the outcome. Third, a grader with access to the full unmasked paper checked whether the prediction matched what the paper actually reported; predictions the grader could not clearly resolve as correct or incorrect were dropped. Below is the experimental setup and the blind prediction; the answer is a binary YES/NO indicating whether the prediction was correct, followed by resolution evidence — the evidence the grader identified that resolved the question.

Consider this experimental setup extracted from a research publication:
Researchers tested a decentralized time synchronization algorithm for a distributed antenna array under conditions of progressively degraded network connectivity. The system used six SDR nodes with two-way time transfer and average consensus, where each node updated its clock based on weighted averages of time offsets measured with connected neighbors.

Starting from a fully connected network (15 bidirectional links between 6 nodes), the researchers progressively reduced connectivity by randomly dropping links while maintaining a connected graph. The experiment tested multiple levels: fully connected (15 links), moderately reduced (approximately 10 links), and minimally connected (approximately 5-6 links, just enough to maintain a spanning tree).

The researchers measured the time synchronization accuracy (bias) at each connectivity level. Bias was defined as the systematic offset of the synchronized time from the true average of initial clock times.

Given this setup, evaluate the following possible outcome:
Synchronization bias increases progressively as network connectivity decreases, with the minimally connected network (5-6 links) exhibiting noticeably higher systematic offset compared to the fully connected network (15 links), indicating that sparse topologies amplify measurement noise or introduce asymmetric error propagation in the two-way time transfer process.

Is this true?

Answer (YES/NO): NO